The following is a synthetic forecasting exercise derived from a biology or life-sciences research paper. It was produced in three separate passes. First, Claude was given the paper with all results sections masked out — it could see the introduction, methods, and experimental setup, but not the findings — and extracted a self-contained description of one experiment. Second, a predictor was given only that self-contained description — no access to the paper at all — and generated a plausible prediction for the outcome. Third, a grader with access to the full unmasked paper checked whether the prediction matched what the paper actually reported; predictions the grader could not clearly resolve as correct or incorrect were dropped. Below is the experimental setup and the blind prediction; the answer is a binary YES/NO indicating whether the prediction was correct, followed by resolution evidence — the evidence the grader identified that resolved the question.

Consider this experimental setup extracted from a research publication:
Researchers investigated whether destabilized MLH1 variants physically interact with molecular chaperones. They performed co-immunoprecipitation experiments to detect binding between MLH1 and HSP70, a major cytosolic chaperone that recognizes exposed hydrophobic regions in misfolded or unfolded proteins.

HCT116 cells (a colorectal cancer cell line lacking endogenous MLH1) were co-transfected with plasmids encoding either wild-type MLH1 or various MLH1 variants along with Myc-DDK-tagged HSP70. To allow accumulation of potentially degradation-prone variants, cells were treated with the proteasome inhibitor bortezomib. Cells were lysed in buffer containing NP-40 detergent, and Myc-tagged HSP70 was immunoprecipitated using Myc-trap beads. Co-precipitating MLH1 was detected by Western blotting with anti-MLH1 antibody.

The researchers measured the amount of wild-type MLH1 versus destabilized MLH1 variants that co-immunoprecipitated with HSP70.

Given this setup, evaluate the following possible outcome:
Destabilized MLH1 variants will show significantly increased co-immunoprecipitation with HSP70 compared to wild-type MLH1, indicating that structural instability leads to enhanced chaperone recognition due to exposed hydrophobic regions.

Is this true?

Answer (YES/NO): YES